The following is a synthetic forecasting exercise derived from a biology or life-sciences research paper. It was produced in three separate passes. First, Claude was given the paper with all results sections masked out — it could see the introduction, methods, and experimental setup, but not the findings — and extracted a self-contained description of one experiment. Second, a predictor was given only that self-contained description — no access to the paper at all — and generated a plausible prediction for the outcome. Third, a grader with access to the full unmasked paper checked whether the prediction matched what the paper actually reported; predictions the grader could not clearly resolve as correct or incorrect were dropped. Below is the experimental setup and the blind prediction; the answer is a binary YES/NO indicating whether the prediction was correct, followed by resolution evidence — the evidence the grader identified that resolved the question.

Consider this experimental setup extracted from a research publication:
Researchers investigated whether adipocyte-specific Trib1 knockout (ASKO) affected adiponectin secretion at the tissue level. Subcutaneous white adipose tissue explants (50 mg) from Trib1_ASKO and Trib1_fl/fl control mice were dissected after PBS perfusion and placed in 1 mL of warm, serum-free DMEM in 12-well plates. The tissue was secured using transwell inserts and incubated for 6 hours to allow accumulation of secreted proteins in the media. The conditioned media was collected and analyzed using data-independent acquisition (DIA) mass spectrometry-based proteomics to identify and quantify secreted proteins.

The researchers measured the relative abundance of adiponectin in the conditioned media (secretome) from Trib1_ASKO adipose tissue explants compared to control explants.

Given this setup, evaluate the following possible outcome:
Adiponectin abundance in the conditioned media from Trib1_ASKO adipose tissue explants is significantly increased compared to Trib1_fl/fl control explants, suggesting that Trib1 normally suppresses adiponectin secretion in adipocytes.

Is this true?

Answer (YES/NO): YES